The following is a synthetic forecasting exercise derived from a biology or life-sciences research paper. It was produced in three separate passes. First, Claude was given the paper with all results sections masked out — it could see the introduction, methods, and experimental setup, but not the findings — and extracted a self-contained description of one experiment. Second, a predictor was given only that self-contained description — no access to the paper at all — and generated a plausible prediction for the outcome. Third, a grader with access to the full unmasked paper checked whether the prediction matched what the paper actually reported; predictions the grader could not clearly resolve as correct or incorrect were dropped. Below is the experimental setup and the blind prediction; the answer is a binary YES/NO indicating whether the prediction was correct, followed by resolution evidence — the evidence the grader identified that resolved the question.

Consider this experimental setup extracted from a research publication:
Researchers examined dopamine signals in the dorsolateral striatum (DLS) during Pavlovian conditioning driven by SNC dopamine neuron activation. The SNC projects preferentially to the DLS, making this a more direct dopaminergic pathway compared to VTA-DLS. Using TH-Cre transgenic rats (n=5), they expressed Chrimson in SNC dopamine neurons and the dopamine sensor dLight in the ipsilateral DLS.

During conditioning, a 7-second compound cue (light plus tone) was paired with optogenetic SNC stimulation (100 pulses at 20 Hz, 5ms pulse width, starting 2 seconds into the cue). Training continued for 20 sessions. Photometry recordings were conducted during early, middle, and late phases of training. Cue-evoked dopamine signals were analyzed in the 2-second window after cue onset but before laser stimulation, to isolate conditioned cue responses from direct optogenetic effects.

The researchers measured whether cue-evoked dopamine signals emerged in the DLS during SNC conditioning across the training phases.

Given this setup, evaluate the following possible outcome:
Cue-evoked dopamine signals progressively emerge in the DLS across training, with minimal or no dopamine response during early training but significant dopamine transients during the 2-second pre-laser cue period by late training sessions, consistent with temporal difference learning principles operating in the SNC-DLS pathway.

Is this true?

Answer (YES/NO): NO